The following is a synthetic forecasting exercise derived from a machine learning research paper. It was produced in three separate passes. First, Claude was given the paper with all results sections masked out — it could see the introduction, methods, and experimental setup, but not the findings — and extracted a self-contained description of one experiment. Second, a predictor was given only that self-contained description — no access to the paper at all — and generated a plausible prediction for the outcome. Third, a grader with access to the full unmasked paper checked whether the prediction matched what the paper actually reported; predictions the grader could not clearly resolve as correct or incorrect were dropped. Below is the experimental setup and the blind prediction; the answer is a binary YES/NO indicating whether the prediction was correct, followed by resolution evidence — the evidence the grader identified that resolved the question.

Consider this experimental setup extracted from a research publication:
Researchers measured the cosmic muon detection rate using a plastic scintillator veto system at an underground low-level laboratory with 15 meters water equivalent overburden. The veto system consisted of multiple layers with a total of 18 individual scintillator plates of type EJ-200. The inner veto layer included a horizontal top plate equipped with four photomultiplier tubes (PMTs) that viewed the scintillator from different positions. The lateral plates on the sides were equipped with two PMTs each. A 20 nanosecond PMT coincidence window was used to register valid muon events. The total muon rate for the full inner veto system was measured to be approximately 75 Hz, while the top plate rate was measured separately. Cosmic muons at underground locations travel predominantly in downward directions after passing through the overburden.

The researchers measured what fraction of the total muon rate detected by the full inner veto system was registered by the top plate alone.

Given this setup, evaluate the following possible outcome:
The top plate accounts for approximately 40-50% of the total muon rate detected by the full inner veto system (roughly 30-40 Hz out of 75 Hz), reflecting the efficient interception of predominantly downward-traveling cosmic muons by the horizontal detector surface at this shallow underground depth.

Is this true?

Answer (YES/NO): NO